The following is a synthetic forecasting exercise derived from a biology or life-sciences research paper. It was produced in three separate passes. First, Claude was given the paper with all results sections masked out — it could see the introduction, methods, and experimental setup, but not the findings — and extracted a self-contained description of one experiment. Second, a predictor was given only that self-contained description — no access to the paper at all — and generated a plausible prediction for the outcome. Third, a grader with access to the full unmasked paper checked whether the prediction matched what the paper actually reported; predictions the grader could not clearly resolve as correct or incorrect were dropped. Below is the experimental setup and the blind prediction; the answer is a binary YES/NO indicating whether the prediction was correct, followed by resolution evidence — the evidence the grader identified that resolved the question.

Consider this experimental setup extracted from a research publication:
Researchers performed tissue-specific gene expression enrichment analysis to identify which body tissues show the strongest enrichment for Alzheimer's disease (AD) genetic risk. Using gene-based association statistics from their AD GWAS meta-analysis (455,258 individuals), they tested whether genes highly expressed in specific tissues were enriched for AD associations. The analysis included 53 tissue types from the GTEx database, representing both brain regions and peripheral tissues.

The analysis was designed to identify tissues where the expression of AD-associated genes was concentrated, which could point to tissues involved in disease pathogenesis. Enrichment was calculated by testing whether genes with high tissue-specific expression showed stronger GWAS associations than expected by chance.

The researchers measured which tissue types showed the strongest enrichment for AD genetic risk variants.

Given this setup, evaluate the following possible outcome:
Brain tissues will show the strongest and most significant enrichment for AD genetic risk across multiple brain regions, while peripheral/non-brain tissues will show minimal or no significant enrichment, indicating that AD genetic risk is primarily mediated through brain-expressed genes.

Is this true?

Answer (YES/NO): NO